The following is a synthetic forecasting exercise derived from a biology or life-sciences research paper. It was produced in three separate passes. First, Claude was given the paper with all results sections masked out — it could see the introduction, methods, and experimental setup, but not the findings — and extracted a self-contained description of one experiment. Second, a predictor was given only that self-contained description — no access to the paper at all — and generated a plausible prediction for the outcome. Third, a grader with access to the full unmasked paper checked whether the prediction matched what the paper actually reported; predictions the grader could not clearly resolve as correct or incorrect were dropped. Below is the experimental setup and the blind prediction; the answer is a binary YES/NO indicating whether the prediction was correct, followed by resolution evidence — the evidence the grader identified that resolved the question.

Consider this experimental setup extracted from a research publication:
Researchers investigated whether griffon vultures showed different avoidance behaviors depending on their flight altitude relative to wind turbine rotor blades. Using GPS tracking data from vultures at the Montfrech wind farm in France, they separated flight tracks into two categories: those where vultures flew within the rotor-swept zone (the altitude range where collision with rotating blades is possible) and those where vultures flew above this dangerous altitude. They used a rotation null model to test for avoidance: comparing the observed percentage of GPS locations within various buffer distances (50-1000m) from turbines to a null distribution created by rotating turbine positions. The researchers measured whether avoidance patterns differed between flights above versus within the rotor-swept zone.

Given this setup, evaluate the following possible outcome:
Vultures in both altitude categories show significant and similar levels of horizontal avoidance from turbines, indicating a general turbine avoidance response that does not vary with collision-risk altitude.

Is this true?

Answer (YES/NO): NO